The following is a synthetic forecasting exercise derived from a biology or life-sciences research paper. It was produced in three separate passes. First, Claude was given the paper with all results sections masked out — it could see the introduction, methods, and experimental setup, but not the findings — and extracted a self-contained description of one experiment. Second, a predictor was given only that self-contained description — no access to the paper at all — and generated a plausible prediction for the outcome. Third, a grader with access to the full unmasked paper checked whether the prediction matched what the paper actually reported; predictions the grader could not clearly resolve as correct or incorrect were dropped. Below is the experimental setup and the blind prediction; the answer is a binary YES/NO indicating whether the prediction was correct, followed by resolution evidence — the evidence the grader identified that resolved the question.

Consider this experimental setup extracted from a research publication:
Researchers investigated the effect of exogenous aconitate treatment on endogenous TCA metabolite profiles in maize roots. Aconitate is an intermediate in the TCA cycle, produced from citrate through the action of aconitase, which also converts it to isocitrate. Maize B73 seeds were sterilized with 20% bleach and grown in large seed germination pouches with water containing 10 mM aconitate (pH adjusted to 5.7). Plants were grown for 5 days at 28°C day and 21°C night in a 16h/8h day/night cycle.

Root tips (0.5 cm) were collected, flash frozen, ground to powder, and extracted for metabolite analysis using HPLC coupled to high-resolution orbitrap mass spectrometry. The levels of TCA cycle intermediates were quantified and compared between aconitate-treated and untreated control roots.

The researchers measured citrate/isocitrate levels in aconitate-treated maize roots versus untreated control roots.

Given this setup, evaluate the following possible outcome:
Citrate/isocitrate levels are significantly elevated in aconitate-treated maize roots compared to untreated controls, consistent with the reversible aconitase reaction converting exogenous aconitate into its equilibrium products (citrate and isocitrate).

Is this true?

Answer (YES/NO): YES